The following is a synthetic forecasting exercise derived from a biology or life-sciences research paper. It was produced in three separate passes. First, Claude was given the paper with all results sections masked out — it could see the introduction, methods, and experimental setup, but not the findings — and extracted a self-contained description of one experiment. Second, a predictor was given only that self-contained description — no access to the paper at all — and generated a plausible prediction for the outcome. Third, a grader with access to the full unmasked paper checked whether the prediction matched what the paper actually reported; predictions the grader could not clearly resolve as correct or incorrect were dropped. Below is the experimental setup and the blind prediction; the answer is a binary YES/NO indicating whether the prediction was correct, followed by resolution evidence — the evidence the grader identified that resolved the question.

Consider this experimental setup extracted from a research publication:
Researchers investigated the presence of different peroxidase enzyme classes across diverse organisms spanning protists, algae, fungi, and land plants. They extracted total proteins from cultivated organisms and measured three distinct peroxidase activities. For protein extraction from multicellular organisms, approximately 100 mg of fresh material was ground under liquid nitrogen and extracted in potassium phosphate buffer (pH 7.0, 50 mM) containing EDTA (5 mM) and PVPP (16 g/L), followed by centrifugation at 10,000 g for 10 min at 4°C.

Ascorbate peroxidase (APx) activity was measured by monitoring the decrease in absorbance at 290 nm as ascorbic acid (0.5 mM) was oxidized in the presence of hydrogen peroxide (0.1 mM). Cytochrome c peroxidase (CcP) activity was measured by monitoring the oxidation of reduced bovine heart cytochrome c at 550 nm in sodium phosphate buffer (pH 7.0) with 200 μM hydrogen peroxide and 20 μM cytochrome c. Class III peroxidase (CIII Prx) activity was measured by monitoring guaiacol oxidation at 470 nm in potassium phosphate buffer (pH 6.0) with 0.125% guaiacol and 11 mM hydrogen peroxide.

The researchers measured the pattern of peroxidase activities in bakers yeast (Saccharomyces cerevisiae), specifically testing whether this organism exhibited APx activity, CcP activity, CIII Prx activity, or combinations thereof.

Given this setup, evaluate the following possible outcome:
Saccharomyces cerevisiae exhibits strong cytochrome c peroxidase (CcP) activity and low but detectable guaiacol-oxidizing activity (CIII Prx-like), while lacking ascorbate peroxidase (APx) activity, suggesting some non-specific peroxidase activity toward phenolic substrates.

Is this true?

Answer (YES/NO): NO